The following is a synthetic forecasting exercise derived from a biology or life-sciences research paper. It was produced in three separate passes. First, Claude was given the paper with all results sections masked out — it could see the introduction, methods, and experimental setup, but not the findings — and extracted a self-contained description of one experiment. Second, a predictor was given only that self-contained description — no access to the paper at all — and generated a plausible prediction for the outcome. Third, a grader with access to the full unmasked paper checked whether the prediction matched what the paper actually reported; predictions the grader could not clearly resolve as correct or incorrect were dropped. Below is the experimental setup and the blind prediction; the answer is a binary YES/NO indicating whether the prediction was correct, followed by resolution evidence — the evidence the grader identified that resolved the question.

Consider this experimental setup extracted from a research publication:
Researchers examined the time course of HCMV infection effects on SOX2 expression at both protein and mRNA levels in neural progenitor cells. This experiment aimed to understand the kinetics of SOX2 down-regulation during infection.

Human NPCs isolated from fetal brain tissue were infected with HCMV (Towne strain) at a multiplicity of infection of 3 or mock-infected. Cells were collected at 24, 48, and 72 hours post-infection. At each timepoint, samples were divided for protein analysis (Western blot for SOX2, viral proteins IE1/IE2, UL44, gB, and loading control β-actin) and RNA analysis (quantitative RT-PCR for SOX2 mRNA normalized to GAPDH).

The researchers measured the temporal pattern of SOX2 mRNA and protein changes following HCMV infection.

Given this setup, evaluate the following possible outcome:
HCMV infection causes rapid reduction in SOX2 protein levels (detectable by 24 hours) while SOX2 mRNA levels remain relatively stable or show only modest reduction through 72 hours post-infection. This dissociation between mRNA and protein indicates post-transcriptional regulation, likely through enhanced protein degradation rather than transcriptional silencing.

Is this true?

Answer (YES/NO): NO